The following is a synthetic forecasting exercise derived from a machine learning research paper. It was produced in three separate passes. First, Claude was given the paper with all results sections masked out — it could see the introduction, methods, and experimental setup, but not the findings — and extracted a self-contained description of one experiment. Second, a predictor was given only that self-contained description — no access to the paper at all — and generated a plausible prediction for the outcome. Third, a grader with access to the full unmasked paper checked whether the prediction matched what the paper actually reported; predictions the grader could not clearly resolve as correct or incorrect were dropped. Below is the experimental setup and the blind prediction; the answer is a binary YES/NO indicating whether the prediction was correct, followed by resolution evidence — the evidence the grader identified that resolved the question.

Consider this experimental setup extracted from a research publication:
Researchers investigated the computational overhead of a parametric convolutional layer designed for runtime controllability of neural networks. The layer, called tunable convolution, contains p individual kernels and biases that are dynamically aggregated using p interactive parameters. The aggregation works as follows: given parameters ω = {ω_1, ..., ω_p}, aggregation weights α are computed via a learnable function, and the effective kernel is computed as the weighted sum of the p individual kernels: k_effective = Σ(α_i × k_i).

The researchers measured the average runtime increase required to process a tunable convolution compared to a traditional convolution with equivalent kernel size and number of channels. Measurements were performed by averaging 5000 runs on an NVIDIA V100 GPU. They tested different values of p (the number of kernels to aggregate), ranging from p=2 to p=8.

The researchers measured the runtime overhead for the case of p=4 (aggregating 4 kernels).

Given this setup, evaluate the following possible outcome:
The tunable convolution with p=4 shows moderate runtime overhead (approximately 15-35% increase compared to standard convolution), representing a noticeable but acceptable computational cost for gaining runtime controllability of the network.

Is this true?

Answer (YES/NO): NO